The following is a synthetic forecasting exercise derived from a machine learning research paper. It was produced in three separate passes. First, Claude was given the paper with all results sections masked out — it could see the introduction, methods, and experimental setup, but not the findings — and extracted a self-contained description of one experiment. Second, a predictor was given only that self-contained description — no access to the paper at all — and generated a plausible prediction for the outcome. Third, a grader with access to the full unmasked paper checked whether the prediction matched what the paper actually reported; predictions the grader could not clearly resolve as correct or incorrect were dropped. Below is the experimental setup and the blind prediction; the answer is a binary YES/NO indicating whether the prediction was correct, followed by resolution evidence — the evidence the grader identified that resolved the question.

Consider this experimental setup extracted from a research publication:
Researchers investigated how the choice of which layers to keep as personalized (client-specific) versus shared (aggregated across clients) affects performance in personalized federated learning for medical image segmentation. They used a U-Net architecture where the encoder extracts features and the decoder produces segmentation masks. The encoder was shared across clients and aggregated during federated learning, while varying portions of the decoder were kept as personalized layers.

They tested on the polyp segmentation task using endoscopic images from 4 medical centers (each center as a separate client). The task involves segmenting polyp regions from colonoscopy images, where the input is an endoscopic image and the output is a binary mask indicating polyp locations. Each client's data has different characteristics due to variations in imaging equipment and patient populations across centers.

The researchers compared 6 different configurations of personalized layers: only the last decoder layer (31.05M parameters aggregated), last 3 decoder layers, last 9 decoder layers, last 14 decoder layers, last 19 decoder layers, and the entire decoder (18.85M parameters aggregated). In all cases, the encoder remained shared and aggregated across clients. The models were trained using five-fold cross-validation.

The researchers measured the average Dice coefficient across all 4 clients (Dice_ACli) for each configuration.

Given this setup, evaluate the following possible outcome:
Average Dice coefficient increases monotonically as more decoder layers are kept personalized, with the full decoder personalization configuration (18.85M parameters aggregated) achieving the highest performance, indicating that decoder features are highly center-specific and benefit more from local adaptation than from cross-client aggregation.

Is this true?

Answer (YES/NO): NO